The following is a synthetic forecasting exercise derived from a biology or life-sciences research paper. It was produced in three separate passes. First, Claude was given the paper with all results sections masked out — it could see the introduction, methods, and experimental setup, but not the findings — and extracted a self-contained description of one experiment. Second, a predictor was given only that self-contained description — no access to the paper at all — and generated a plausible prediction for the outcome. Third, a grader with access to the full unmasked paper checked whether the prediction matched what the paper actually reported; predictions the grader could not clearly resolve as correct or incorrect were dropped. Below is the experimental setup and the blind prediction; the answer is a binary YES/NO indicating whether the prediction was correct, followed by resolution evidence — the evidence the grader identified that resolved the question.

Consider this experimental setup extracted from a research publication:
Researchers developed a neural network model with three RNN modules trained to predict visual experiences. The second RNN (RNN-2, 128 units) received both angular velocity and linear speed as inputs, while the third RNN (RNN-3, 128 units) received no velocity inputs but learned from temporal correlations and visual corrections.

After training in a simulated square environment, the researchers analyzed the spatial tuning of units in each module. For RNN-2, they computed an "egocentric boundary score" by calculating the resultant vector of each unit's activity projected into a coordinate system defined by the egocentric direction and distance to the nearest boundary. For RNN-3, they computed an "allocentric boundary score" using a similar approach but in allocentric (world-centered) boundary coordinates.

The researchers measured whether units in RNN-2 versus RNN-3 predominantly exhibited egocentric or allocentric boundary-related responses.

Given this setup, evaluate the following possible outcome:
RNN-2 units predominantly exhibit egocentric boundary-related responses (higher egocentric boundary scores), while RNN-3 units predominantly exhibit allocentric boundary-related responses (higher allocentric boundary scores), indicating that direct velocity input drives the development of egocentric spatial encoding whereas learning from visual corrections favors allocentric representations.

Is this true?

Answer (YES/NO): YES